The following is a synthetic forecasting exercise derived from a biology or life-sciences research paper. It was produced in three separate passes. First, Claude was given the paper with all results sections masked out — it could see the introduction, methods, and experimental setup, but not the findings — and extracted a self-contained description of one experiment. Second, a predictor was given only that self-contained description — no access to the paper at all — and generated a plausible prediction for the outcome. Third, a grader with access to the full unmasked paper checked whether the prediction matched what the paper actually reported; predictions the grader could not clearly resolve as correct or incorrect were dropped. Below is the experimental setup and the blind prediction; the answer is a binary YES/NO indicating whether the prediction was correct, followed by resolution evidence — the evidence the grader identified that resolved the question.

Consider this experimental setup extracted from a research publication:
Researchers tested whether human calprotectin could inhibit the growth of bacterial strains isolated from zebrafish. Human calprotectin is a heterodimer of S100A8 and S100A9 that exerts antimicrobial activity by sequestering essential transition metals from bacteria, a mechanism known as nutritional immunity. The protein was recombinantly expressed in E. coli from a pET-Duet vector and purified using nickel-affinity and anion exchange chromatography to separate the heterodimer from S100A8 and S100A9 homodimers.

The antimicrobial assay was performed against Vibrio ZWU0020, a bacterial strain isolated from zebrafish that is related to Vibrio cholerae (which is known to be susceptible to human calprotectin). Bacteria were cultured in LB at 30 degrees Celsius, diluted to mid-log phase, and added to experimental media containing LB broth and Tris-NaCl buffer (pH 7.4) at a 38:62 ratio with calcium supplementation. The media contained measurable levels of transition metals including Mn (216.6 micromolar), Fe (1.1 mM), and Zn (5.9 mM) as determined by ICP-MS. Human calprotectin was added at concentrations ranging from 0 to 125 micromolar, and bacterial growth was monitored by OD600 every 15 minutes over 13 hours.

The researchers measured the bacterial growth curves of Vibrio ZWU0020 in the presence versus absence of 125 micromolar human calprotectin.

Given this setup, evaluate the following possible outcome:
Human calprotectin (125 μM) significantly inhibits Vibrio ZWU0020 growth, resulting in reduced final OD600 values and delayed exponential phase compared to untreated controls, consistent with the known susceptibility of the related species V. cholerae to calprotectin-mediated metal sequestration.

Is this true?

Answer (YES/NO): YES